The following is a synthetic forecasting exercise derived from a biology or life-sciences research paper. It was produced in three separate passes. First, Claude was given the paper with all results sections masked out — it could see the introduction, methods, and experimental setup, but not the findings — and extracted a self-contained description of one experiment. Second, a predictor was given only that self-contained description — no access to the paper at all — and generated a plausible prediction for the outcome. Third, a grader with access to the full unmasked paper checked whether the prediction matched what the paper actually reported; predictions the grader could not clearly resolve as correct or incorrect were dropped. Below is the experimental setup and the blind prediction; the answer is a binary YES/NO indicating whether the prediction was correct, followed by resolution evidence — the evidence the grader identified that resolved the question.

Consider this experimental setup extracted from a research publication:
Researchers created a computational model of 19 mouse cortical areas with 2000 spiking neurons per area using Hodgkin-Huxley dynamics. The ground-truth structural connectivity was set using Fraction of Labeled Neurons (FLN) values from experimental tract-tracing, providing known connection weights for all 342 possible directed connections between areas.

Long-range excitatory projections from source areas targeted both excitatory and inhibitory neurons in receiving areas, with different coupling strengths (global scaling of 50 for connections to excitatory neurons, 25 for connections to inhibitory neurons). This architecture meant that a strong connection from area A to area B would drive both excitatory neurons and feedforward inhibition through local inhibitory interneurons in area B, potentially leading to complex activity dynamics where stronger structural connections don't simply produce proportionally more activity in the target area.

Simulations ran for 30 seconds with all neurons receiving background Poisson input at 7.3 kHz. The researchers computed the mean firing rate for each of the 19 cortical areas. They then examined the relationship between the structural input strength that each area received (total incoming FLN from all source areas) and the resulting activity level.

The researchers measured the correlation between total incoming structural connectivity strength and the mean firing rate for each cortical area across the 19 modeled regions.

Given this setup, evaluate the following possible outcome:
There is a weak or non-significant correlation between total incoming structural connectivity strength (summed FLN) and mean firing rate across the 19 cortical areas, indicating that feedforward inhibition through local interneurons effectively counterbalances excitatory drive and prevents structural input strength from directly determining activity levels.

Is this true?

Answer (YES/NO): NO